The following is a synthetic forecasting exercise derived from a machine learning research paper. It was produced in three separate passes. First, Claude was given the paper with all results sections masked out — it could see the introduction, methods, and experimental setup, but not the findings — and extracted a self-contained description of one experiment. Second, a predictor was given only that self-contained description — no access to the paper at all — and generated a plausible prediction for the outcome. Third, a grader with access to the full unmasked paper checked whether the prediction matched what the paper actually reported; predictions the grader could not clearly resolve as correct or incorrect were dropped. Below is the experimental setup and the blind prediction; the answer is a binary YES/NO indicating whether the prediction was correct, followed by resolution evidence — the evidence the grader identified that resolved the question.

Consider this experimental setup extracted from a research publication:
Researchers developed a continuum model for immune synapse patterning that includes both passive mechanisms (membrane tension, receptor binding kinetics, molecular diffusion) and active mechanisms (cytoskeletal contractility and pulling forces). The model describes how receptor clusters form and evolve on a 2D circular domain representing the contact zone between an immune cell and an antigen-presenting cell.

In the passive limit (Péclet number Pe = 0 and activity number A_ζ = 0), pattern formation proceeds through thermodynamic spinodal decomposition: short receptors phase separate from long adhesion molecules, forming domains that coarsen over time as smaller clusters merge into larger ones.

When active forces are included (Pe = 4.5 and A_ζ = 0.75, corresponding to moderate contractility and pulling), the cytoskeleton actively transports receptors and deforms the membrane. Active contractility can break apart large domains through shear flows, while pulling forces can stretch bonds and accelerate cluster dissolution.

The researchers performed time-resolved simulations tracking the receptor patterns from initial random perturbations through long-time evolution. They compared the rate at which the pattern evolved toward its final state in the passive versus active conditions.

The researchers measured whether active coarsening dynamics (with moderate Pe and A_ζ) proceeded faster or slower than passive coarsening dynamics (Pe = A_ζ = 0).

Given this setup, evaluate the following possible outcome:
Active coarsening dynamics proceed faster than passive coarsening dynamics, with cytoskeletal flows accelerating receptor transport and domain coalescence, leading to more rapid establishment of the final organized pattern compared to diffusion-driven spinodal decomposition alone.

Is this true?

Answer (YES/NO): NO